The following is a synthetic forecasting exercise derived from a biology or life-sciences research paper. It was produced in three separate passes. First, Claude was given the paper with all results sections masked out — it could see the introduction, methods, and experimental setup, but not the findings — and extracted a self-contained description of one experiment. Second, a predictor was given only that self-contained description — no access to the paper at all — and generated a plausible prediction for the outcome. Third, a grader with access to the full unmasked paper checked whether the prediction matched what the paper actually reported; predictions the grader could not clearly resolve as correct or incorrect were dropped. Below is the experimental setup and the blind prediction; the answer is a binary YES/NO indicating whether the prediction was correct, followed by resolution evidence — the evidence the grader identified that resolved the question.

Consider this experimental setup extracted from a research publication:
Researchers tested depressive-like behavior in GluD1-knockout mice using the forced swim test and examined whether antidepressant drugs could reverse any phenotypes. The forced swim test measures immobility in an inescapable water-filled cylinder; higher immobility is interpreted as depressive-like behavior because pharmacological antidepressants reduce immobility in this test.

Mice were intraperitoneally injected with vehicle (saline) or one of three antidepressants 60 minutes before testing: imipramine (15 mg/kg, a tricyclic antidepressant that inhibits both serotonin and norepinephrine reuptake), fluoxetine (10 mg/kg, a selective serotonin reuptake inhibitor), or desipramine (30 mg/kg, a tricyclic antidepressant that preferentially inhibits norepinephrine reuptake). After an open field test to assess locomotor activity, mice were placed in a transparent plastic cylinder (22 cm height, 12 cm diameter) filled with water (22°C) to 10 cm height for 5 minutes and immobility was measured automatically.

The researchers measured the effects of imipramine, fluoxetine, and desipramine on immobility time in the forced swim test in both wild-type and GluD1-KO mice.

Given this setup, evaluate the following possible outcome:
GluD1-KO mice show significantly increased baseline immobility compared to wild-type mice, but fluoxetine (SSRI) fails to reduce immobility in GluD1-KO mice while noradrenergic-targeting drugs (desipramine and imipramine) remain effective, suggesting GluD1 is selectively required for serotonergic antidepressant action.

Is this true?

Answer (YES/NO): NO